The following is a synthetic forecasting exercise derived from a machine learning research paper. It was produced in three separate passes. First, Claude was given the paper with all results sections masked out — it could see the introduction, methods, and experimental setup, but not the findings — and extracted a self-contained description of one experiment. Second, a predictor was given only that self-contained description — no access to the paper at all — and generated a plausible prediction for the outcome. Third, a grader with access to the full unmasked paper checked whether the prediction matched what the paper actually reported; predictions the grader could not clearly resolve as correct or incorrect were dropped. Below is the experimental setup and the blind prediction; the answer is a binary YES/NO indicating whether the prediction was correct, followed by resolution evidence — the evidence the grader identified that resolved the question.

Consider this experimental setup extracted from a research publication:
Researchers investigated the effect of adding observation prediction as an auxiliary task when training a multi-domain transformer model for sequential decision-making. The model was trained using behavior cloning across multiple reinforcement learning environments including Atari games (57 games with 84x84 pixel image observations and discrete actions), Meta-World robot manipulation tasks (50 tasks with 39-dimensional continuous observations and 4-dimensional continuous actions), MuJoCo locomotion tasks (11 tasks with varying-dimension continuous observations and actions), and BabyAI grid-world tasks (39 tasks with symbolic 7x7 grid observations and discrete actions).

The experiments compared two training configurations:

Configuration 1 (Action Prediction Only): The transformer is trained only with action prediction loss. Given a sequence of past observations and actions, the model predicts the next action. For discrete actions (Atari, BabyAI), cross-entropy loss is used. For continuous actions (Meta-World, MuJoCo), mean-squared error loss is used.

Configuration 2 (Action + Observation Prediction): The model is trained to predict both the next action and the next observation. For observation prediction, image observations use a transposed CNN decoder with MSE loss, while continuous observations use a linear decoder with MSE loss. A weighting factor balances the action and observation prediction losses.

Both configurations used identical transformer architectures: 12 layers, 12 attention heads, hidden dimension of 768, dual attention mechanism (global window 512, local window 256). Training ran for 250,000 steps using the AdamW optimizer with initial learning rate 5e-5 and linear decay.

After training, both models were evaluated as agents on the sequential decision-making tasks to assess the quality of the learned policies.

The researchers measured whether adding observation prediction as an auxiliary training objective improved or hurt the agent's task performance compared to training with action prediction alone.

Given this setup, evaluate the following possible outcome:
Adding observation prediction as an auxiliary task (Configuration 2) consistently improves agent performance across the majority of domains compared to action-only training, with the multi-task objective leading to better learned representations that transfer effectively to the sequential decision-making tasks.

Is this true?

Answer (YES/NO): NO